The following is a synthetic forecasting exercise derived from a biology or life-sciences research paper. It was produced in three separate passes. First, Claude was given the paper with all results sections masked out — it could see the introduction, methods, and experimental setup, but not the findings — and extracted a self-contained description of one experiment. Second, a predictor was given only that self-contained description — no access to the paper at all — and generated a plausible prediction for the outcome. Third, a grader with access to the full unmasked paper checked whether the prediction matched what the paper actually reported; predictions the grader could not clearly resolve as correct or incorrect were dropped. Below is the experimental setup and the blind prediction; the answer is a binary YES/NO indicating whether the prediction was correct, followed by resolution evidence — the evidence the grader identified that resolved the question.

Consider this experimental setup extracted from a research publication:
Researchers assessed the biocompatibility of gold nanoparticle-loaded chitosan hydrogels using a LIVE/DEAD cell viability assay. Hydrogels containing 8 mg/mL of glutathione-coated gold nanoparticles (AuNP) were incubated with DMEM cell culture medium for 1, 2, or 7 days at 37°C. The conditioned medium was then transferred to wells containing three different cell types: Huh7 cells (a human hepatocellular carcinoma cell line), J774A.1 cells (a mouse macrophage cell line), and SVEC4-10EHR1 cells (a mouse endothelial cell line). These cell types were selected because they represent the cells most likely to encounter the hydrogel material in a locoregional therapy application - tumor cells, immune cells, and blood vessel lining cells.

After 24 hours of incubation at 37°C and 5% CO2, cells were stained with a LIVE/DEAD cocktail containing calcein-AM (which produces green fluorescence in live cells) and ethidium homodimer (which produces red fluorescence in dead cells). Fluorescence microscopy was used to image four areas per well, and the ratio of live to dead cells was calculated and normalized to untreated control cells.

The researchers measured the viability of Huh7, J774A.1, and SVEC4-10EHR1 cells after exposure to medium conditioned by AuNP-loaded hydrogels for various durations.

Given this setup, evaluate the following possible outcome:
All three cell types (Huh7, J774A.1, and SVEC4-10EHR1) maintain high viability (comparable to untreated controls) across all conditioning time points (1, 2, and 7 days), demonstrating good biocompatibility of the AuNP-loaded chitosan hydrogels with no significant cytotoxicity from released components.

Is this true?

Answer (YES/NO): YES